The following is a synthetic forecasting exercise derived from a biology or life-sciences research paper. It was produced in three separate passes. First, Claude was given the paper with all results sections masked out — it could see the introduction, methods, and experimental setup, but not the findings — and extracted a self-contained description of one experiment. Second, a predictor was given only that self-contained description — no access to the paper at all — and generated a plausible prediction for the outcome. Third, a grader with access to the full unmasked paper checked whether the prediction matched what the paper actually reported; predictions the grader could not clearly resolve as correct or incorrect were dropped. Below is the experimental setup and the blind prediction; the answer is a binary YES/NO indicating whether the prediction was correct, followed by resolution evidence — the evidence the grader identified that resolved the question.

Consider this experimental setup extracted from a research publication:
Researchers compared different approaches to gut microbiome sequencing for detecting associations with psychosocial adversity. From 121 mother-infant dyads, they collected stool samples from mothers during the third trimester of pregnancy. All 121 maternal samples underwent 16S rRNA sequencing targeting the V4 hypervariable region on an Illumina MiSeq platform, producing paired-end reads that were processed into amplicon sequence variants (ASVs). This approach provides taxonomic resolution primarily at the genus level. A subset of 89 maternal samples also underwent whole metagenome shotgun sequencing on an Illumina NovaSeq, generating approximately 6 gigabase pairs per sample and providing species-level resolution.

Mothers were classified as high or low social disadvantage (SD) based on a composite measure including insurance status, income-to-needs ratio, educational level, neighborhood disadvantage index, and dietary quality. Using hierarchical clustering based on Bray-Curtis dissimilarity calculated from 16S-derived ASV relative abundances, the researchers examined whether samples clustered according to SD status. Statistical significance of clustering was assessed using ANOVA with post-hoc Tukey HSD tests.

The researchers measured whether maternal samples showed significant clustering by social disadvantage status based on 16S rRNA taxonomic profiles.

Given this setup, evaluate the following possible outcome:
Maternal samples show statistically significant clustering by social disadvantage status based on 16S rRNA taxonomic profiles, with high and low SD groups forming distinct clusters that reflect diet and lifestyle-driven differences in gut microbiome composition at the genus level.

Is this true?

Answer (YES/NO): NO